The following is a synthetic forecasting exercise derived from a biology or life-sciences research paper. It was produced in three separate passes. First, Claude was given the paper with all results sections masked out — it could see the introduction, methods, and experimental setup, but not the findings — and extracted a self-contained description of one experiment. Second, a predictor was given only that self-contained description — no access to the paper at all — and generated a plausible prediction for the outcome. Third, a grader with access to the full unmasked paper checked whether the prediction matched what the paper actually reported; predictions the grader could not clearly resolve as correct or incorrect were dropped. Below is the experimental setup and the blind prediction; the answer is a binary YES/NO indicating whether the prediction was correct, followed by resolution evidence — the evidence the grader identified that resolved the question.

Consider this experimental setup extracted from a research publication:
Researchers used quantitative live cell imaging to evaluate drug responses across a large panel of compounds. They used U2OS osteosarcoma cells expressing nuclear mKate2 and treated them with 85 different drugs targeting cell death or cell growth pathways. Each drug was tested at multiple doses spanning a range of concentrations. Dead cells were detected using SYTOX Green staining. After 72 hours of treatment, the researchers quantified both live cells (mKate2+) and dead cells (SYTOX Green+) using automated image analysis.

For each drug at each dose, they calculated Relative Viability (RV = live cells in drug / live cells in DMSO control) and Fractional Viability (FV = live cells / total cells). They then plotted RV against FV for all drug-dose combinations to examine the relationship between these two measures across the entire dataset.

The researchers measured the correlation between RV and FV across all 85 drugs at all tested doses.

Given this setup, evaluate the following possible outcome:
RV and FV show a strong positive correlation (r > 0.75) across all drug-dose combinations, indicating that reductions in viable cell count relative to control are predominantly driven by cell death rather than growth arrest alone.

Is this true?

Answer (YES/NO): NO